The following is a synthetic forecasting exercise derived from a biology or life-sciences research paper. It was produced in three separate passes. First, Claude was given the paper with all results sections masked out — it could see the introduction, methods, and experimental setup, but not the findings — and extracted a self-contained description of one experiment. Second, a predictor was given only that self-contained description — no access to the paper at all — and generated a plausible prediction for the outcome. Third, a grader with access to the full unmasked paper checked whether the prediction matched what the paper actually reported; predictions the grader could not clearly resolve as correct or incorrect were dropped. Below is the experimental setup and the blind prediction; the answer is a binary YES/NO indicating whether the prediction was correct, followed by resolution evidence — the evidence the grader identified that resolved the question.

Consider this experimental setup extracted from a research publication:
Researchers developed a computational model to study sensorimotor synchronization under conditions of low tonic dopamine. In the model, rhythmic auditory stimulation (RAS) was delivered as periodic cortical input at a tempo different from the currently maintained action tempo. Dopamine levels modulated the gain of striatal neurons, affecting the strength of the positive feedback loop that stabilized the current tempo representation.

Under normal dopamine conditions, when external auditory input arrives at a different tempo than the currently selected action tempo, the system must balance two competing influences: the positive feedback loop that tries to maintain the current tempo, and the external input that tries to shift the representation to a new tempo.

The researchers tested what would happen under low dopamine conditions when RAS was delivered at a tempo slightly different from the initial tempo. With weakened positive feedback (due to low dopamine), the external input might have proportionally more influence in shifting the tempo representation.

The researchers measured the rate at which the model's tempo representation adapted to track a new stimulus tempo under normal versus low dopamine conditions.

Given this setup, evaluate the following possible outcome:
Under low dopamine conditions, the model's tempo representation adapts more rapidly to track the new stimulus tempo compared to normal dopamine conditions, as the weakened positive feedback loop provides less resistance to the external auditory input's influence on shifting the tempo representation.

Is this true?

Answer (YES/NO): YES